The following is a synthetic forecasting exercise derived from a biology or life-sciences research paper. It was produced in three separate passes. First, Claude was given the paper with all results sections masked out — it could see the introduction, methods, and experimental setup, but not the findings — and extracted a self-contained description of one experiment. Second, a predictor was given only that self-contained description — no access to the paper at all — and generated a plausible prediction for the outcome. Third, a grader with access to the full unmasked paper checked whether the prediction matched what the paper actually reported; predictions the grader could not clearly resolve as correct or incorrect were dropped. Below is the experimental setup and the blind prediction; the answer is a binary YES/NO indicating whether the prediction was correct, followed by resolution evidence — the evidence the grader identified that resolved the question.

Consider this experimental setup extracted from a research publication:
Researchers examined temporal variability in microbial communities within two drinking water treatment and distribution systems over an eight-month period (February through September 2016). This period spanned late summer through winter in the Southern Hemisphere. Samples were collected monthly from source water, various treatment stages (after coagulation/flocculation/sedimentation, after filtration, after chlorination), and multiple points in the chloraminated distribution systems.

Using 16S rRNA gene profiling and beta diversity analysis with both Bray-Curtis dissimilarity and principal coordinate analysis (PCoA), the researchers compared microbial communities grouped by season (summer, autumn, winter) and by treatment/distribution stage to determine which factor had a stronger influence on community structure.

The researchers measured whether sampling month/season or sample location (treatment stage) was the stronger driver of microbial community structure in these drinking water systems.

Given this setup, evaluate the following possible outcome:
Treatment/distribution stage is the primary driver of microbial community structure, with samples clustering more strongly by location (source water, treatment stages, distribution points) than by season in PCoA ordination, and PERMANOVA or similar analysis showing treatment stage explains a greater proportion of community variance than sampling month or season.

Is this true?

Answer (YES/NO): YES